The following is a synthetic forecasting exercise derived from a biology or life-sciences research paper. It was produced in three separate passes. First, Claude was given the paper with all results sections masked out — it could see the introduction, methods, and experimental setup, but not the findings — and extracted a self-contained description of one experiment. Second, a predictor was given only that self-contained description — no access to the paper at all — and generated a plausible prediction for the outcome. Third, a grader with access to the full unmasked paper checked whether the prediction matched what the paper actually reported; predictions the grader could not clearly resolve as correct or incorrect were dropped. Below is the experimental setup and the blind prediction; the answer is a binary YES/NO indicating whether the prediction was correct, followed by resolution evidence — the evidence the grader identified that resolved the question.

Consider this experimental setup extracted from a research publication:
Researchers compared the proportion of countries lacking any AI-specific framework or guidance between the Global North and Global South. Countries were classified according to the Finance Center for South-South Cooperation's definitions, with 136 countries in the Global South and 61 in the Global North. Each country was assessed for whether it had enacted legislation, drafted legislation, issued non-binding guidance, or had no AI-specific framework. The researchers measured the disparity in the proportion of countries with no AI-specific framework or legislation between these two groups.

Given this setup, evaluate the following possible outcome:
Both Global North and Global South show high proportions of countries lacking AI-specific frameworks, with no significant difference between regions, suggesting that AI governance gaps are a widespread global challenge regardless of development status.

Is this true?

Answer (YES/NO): NO